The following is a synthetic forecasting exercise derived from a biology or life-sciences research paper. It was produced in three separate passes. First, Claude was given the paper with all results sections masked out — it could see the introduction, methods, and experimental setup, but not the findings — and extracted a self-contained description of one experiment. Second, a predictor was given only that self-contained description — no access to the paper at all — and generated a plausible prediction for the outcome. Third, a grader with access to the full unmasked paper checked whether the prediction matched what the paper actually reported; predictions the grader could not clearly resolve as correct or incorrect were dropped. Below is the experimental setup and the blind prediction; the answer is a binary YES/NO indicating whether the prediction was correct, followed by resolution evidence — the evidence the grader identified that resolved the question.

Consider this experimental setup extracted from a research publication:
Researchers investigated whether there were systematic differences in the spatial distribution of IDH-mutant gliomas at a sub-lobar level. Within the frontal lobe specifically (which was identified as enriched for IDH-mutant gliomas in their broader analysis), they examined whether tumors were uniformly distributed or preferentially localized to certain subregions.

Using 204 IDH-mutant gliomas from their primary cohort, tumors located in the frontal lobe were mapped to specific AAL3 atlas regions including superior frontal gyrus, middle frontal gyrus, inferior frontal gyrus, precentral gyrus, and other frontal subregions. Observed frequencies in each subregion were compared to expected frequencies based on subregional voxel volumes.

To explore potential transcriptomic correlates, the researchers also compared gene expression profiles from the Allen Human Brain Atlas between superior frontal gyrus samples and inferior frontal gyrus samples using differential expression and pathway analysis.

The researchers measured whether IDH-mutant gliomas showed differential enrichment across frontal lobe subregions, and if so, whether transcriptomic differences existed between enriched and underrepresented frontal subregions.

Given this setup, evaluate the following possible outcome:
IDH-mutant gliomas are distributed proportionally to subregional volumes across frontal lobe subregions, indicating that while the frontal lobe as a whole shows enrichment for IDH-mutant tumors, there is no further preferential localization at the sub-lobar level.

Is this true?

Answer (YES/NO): NO